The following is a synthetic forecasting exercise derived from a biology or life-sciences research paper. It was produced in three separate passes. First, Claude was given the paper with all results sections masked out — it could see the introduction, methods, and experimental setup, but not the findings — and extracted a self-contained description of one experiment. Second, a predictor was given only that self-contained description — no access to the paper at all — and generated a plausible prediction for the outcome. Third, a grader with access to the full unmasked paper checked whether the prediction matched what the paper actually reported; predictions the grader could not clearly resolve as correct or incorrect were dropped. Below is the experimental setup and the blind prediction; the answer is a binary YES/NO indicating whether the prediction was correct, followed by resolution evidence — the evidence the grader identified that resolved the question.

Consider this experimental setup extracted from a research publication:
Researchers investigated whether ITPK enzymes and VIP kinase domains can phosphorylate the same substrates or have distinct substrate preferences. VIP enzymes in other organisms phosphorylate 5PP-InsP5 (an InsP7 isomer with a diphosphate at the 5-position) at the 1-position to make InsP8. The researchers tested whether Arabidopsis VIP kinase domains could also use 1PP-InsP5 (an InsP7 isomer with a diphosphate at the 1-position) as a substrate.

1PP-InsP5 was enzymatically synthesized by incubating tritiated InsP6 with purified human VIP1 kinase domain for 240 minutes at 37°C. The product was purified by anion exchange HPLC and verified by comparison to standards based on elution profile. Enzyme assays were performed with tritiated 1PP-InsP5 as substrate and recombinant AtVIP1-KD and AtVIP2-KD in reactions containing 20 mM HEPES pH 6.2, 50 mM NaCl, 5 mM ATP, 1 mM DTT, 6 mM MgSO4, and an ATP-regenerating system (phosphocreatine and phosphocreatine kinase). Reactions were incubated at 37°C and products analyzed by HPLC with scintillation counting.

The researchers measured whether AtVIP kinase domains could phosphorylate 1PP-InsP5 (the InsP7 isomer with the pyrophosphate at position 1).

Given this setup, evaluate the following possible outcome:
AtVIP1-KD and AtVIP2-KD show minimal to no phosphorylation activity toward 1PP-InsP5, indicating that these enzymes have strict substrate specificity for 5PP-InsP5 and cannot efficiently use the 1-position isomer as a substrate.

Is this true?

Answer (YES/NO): YES